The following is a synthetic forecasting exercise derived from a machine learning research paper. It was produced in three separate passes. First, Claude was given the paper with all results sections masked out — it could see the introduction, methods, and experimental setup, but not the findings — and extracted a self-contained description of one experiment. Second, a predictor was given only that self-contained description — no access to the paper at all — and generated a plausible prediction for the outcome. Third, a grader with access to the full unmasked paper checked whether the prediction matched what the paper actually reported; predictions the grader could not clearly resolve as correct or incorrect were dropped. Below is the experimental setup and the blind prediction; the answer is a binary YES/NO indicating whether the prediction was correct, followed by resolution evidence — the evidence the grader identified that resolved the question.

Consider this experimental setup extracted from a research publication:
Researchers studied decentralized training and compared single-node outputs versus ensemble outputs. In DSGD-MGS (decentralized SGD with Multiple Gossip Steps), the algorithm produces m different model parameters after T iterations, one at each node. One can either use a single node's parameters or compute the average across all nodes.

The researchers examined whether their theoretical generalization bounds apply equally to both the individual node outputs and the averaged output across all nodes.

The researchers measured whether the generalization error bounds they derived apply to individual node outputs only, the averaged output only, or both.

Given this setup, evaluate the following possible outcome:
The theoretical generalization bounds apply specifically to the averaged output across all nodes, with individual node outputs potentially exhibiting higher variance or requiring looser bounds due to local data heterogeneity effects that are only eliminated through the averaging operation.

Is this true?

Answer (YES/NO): NO